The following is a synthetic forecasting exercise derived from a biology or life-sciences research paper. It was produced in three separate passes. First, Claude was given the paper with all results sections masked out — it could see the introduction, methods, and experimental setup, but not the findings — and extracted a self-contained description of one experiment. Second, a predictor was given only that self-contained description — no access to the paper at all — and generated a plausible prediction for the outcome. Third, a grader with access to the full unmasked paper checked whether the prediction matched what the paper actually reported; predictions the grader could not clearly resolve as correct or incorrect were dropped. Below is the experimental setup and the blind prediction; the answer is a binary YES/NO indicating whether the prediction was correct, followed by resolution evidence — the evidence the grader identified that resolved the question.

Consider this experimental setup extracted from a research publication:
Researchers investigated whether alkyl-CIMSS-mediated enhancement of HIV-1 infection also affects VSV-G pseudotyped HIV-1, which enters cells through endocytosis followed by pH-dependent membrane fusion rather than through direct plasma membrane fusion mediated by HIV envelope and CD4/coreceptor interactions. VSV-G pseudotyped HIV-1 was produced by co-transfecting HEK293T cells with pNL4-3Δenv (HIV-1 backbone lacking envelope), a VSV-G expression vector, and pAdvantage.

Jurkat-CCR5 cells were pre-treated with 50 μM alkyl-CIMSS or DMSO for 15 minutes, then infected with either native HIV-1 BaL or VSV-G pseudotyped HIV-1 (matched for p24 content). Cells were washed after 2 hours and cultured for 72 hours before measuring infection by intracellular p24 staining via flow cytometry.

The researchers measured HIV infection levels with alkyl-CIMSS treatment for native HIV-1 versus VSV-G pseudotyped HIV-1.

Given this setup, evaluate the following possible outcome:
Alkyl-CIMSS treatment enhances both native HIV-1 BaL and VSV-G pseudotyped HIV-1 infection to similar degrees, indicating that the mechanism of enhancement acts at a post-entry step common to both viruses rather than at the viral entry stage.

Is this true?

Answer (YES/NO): YES